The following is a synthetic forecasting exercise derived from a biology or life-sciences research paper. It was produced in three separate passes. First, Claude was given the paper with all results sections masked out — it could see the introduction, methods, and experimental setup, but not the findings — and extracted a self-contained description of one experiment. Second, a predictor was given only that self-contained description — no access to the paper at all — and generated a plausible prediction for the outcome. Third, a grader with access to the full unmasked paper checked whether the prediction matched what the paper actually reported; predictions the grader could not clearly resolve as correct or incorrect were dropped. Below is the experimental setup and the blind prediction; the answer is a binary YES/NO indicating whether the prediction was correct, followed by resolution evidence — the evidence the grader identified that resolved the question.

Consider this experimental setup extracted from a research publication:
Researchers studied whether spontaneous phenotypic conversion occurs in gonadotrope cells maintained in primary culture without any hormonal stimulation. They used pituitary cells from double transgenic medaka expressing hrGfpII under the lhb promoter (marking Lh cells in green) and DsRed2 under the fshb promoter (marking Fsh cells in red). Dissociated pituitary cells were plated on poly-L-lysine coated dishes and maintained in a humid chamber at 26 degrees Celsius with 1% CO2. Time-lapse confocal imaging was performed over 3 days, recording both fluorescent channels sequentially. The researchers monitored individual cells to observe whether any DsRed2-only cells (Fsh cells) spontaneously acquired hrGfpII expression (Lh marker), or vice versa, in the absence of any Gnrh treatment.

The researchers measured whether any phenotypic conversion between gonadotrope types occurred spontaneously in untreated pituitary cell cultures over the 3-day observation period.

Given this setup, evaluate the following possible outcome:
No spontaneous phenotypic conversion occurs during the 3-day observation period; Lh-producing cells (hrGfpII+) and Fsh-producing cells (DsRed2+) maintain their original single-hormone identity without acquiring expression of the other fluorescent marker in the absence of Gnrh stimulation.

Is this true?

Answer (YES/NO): NO